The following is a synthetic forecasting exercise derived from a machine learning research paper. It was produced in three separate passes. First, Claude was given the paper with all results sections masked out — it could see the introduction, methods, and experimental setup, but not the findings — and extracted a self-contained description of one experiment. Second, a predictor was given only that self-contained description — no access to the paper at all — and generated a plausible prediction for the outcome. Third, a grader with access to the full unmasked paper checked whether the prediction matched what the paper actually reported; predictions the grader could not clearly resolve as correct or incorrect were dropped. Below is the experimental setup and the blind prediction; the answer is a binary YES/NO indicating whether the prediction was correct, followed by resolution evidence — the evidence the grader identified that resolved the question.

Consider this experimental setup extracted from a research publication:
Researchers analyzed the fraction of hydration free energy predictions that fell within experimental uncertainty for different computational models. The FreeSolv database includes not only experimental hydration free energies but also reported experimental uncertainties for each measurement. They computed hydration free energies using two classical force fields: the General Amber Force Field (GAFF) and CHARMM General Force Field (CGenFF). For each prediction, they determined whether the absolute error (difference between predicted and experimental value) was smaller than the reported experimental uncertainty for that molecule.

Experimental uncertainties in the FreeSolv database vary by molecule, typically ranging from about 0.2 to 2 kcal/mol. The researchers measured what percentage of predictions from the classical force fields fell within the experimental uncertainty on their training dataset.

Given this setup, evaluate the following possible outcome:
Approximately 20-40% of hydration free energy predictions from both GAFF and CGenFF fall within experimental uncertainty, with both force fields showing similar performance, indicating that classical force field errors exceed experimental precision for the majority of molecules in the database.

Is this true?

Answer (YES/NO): YES